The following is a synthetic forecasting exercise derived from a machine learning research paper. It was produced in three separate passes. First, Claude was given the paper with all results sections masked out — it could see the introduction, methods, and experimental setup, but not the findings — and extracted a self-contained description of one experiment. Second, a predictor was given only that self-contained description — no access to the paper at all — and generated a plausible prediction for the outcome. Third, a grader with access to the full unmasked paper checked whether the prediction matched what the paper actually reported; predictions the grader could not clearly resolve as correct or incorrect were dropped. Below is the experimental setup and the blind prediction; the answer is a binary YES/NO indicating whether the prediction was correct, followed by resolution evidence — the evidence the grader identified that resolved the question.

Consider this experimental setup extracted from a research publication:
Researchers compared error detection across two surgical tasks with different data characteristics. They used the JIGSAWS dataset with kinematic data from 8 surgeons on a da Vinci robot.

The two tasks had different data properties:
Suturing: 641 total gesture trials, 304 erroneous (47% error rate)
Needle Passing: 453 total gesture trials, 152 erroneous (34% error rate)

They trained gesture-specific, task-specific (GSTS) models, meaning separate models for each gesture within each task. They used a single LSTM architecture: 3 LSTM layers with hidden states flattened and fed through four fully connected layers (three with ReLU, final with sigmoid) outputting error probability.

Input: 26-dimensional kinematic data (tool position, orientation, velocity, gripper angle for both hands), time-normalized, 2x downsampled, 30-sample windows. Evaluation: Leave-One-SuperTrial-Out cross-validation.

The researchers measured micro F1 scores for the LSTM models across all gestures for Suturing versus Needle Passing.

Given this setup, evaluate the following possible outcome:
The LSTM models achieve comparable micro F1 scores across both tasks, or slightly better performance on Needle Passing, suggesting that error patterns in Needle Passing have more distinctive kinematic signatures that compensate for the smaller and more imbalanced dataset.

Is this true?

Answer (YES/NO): NO